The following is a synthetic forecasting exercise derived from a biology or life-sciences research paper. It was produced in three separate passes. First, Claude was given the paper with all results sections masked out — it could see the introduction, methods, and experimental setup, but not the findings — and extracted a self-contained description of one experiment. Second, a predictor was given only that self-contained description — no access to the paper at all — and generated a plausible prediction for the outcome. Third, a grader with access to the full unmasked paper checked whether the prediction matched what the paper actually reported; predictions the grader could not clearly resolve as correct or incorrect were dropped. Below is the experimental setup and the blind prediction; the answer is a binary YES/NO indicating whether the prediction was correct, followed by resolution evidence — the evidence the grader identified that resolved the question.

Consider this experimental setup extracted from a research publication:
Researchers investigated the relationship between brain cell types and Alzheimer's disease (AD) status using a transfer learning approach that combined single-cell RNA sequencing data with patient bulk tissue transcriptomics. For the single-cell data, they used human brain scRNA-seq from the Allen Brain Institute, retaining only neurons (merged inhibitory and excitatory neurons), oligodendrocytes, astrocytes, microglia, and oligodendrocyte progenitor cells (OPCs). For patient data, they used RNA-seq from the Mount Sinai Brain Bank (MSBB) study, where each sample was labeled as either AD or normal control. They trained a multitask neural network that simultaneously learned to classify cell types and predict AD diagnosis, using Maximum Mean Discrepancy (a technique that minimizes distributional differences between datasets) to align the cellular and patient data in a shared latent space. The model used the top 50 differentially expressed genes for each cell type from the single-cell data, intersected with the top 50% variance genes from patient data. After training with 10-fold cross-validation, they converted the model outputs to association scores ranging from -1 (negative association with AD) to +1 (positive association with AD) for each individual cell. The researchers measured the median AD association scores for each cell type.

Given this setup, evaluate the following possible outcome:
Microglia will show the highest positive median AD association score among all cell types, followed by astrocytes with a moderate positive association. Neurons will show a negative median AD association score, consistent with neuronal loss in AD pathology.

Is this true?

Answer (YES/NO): NO